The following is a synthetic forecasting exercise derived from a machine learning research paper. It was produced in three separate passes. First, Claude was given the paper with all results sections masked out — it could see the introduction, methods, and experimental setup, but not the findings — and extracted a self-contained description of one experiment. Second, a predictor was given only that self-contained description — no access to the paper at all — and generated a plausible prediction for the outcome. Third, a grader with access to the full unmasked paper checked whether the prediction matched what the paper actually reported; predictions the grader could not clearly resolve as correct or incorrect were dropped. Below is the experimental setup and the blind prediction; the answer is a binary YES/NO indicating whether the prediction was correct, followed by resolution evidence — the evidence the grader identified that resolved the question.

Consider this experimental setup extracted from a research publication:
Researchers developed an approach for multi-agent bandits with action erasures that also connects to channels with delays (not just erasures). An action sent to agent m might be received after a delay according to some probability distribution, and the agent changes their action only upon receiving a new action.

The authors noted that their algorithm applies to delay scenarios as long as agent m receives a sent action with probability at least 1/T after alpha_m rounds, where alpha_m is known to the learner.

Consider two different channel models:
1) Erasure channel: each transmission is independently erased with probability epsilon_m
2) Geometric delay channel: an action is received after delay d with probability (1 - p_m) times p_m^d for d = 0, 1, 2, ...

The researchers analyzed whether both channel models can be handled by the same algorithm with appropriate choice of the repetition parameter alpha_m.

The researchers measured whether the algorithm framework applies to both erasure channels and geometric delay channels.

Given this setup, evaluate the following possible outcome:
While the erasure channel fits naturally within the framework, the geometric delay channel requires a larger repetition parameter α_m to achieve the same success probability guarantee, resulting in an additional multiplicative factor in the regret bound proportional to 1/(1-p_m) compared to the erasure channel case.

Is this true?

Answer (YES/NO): NO